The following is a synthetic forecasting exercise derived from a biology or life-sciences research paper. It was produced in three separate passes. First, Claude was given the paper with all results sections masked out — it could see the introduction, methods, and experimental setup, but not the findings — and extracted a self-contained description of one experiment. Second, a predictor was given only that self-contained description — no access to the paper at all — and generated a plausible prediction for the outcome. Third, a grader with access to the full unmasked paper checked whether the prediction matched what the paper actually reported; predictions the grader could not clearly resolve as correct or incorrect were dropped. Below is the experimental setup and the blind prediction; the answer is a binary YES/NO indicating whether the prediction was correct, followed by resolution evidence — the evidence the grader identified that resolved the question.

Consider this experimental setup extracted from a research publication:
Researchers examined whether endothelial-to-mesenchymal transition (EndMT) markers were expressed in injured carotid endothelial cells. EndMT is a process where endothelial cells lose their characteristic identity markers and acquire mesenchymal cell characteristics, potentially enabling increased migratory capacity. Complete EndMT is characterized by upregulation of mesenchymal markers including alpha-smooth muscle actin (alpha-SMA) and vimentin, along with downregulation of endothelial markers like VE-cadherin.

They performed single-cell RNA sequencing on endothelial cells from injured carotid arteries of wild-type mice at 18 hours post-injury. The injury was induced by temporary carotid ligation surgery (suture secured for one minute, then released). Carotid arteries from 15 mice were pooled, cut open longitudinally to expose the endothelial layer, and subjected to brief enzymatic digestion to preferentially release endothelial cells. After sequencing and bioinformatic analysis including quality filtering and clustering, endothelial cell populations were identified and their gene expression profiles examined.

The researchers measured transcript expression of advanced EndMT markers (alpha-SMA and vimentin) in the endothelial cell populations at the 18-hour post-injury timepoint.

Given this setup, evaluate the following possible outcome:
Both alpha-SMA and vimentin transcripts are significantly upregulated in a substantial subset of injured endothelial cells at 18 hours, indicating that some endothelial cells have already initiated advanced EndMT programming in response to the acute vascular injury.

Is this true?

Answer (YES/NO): NO